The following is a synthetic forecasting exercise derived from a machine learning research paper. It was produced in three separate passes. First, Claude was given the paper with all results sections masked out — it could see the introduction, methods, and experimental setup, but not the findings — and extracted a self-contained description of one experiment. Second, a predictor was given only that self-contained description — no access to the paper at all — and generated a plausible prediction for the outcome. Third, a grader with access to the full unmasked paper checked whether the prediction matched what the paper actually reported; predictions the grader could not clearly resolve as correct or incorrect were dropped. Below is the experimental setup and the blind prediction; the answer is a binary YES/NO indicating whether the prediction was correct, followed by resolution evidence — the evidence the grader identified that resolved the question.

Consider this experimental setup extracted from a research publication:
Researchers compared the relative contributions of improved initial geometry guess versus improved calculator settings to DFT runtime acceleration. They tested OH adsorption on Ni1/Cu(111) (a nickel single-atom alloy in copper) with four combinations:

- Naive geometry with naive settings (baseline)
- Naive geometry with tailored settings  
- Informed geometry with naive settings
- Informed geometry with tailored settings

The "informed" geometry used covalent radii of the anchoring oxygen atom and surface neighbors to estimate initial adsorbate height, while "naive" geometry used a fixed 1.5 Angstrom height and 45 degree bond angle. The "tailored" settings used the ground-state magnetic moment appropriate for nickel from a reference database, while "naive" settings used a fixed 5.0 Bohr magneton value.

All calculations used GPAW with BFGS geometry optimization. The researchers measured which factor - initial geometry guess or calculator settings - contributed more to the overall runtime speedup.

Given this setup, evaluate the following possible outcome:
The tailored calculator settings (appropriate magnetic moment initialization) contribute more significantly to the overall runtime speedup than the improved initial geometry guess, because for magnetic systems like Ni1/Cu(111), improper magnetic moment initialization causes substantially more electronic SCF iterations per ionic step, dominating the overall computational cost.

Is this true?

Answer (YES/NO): NO